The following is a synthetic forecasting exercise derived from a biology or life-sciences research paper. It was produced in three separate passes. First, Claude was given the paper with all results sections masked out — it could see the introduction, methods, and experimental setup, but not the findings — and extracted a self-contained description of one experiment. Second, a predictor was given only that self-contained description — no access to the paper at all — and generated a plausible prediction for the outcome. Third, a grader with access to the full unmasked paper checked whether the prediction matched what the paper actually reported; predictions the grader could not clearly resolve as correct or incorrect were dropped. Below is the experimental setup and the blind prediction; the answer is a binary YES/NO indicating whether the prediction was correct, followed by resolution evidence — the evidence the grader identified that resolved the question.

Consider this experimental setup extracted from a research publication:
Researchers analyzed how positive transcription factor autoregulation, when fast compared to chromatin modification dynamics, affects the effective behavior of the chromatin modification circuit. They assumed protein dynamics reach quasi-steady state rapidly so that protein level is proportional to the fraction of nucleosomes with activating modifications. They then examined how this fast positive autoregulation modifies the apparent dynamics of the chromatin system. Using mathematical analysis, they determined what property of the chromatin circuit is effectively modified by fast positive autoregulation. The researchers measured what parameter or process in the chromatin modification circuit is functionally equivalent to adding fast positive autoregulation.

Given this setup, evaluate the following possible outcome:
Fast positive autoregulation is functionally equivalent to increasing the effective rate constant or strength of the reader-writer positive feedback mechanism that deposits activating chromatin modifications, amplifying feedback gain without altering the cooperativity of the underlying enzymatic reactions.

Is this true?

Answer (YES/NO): YES